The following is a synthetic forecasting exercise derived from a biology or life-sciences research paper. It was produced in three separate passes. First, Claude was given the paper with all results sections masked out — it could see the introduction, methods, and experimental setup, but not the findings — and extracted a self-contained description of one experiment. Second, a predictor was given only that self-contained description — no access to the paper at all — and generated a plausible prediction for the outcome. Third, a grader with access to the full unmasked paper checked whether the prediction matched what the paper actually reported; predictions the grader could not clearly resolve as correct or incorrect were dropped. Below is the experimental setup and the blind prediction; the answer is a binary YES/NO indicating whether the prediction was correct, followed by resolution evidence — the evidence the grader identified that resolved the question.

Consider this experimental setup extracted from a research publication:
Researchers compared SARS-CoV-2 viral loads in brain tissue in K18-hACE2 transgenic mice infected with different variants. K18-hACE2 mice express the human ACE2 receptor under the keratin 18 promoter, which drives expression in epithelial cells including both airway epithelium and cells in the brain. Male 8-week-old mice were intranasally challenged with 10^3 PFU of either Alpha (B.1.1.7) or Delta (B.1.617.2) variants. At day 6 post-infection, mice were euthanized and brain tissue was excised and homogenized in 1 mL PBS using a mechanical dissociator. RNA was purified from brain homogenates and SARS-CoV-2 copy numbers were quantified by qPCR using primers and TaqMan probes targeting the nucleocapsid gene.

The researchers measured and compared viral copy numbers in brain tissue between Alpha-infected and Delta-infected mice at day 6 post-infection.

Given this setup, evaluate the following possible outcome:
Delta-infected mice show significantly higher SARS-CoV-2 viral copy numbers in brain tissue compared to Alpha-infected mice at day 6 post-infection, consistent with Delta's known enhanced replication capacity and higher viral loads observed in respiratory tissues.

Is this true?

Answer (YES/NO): NO